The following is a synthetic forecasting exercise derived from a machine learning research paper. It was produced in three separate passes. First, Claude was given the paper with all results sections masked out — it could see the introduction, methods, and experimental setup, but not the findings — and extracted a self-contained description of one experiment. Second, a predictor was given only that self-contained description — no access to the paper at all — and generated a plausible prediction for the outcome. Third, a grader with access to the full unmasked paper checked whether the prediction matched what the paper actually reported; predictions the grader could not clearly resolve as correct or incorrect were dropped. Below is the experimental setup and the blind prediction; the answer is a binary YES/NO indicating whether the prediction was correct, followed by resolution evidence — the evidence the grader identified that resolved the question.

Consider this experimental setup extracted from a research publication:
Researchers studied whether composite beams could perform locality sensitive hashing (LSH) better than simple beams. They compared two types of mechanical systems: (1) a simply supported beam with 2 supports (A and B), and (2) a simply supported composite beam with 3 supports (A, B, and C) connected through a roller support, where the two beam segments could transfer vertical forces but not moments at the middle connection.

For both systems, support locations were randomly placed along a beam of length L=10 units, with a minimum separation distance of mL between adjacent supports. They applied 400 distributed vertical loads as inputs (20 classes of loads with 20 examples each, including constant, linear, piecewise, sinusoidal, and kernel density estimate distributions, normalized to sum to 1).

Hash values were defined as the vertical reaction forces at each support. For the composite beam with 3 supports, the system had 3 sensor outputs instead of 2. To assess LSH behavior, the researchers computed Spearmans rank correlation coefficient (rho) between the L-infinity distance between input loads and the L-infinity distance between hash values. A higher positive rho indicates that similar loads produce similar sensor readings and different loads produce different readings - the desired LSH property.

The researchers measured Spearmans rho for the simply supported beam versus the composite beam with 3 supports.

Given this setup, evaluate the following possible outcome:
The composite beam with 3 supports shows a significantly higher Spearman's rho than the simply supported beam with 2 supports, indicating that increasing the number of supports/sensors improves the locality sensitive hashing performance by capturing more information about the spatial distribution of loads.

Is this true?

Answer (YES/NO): YES